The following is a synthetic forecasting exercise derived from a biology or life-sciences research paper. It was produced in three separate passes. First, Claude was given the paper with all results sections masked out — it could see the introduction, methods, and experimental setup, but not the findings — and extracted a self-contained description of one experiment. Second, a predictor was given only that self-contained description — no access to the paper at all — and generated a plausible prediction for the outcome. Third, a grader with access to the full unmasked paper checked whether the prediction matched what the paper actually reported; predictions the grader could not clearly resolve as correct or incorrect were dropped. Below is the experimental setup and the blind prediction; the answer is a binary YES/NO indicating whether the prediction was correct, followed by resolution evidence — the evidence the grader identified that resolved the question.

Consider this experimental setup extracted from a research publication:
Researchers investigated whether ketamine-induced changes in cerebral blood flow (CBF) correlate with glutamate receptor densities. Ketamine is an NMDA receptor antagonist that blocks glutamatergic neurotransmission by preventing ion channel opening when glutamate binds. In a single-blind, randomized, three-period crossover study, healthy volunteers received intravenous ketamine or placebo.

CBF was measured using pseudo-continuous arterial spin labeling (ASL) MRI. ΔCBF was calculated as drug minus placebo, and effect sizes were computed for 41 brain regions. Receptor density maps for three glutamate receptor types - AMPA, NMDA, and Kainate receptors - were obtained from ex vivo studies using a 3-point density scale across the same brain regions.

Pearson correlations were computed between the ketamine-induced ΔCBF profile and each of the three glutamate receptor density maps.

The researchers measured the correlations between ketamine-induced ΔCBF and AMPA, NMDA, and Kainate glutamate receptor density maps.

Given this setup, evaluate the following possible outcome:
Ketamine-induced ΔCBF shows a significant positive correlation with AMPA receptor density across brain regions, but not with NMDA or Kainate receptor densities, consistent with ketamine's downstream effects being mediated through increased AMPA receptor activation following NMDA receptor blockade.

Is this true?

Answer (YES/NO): NO